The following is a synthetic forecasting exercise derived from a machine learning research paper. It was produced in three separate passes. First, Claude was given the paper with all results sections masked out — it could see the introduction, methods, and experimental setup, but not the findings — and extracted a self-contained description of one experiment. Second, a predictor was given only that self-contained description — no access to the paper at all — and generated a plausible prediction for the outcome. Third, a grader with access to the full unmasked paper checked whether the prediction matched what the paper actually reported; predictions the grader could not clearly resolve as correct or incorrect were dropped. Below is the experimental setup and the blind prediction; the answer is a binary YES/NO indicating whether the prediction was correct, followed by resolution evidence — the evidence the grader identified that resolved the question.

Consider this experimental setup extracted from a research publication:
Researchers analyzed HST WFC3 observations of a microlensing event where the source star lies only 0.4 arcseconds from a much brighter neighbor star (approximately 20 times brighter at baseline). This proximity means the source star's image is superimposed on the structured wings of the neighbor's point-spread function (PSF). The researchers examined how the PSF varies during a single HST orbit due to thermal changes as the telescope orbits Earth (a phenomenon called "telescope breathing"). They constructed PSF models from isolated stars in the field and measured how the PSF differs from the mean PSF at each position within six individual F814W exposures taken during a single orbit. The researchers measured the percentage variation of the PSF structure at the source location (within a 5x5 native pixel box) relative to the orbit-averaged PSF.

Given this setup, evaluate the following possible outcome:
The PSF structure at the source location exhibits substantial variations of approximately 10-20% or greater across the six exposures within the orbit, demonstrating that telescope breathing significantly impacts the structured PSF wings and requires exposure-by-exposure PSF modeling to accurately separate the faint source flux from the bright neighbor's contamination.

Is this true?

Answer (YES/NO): YES